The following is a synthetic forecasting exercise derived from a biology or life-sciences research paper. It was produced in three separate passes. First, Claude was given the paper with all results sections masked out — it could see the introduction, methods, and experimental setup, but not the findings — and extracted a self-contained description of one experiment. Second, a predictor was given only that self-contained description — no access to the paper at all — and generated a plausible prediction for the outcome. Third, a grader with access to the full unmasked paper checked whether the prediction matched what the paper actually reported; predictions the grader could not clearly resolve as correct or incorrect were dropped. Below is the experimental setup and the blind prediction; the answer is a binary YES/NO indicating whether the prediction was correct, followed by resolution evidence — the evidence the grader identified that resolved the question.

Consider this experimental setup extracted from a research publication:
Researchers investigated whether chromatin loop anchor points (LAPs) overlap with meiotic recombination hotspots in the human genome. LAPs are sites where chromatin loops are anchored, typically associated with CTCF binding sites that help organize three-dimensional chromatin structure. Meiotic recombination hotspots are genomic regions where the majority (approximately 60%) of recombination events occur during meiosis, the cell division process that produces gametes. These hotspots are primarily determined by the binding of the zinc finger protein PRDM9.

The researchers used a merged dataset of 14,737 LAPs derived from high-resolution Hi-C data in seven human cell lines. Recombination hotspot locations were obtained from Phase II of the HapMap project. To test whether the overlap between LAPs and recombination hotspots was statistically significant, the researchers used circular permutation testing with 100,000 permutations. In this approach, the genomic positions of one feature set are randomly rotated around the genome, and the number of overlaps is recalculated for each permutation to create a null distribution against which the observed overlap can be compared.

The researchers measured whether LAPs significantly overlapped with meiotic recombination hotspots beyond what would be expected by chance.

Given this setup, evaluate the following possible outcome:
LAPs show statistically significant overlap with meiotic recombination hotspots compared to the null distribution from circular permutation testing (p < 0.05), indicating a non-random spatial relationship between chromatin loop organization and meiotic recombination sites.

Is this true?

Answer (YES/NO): YES